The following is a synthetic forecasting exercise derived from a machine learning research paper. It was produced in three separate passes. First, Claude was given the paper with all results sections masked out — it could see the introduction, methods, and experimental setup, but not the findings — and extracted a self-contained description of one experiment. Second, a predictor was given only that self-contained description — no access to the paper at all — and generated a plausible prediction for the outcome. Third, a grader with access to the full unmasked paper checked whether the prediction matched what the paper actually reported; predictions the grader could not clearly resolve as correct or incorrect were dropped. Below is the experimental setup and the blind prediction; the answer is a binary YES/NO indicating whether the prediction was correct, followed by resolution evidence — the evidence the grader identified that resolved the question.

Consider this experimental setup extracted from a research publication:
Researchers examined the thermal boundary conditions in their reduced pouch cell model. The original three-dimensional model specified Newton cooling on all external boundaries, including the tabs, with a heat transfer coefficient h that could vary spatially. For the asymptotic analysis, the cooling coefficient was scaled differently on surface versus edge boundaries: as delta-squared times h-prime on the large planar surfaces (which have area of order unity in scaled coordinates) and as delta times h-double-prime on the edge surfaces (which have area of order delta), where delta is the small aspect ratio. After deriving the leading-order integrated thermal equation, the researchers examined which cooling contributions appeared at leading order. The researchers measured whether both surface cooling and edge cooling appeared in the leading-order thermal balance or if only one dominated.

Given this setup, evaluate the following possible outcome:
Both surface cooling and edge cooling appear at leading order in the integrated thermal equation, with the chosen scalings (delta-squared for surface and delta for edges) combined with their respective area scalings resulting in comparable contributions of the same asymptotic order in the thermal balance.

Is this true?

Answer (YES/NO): YES